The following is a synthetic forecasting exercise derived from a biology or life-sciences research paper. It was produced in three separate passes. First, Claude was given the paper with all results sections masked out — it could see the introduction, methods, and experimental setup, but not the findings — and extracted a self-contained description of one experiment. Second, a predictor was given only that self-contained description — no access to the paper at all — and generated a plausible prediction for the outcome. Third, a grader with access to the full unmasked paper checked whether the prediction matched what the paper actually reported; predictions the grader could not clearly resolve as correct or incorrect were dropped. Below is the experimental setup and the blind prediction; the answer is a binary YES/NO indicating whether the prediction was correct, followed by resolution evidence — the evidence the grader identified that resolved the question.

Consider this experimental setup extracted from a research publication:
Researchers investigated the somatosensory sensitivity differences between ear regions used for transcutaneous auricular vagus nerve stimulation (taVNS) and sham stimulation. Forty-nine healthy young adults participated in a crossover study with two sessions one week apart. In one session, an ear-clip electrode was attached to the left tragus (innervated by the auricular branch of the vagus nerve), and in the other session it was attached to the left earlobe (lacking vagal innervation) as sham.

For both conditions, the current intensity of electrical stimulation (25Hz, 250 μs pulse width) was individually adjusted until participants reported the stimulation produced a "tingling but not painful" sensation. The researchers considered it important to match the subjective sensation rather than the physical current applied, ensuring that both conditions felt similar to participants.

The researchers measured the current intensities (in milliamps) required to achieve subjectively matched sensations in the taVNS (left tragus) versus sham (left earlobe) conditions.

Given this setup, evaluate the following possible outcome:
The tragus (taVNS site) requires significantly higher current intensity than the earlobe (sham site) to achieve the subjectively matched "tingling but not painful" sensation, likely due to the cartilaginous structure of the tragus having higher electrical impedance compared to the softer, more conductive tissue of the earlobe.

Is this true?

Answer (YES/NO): NO